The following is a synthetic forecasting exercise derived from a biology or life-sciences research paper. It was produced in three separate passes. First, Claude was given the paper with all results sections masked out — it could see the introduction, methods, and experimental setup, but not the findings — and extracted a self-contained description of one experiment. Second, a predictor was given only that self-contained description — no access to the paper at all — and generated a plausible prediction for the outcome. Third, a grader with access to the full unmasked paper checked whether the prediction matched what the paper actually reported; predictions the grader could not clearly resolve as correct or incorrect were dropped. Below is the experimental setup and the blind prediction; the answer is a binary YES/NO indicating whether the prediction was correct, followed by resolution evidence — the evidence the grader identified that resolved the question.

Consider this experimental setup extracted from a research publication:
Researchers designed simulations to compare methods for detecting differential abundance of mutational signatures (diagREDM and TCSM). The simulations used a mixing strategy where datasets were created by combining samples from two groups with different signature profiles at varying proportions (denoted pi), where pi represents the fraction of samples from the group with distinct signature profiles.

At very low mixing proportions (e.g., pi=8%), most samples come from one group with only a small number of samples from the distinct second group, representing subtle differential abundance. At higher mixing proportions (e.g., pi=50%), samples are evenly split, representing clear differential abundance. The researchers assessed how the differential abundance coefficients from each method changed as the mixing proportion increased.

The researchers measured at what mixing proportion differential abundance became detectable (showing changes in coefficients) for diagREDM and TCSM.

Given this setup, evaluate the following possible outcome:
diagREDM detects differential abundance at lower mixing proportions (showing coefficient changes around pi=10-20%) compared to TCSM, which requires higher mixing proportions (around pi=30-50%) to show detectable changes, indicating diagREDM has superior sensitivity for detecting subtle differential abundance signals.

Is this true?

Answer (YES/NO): NO